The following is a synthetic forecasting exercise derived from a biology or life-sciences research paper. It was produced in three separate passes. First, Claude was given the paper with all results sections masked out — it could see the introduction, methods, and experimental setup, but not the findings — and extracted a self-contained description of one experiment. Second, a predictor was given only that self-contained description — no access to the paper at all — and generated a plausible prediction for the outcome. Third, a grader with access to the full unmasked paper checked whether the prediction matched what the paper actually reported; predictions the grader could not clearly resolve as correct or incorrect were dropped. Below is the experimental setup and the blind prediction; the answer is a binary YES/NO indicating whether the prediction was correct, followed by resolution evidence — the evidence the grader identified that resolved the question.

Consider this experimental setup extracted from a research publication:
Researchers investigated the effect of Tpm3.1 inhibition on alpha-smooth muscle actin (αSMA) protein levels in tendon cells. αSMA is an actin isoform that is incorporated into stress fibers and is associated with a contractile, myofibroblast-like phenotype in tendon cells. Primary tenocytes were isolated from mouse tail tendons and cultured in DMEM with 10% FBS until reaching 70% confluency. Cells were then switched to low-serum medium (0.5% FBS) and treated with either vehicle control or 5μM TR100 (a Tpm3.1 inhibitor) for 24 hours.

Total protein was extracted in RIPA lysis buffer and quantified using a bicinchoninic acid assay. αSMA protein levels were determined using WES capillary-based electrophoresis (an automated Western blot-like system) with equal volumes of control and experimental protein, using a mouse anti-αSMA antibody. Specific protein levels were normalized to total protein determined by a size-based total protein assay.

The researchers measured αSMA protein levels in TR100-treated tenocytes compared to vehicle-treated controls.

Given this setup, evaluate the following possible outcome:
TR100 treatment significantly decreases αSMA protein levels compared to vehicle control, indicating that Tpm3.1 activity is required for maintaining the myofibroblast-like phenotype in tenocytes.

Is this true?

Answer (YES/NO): YES